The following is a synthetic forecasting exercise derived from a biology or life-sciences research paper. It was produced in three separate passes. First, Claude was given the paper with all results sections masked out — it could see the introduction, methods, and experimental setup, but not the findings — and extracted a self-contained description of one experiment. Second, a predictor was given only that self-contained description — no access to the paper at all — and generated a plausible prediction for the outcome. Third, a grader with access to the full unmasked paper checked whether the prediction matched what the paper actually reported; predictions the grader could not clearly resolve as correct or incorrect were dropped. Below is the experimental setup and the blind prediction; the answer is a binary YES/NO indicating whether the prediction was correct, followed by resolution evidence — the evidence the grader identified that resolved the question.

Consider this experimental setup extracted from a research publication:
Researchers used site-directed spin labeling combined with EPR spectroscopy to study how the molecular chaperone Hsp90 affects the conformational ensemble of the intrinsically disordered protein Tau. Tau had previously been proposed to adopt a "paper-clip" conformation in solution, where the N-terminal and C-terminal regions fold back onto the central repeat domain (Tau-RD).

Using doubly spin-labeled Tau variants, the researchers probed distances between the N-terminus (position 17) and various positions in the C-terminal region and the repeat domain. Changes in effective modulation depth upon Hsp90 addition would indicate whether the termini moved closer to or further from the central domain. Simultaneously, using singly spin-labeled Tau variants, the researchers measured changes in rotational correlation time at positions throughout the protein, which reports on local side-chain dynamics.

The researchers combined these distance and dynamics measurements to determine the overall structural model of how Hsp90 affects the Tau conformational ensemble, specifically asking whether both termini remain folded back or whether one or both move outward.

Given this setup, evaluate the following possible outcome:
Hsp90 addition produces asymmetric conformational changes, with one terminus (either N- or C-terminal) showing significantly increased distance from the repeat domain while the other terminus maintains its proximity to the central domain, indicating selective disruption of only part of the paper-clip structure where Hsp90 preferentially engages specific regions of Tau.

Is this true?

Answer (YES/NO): YES